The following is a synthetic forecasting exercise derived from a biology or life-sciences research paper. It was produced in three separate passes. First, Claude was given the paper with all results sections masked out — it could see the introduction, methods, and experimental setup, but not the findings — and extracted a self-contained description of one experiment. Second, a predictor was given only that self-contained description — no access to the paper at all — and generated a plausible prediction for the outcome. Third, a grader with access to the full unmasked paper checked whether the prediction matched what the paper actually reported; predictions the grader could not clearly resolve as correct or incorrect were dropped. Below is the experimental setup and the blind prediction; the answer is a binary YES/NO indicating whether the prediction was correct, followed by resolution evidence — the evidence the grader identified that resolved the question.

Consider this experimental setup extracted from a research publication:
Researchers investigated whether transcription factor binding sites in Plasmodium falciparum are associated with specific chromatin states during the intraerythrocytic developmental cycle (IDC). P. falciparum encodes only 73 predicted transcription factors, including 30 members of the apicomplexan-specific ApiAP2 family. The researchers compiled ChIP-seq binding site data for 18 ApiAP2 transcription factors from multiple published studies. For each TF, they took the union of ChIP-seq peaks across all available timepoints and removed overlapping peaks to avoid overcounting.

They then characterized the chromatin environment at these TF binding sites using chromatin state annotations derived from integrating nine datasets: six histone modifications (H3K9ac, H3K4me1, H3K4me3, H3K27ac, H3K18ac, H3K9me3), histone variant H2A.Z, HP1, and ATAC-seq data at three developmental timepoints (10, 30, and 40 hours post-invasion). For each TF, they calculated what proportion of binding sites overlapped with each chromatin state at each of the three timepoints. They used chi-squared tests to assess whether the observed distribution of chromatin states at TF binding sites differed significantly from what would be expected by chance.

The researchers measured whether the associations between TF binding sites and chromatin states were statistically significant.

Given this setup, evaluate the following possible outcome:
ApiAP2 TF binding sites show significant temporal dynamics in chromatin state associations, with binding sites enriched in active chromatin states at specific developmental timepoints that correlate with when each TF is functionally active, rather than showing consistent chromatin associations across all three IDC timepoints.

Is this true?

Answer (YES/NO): NO